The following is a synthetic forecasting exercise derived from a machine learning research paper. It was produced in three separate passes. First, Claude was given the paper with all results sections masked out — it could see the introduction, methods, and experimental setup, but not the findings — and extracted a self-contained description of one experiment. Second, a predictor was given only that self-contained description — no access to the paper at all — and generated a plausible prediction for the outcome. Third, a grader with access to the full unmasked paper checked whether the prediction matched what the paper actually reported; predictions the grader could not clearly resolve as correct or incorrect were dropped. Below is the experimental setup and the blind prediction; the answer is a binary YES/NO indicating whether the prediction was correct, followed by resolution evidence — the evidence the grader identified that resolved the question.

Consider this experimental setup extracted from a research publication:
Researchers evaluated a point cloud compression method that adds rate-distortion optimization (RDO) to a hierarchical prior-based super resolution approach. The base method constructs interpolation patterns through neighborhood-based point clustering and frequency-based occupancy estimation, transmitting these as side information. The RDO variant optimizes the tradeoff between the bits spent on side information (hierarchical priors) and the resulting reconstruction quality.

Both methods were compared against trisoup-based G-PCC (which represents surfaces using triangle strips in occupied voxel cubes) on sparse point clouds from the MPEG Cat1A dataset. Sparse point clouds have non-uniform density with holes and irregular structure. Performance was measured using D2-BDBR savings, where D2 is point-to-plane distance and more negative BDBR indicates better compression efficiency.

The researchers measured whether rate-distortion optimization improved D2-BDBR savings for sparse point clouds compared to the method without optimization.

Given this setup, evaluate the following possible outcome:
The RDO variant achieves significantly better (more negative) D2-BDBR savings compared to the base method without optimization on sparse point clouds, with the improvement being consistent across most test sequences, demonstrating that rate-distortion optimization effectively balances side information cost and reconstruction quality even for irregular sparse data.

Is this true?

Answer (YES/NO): YES